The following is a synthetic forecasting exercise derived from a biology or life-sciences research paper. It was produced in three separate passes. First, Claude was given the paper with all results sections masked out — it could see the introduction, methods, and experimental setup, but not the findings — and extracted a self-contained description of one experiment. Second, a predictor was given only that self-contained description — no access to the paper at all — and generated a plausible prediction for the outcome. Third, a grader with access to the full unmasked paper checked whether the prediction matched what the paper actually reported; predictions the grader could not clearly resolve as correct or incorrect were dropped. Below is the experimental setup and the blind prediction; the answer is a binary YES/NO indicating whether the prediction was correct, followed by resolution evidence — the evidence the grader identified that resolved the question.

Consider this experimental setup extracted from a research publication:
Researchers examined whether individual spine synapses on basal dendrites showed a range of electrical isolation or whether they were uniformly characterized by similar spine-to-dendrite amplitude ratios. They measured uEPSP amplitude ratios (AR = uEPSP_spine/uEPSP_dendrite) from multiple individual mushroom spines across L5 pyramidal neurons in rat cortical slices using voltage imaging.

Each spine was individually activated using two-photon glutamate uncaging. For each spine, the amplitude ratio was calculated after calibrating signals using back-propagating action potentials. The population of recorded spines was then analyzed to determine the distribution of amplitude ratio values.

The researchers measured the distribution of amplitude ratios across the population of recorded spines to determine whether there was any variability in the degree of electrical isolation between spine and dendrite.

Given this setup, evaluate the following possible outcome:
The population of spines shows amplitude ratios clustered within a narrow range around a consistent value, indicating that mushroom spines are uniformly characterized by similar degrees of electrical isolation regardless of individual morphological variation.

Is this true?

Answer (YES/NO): YES